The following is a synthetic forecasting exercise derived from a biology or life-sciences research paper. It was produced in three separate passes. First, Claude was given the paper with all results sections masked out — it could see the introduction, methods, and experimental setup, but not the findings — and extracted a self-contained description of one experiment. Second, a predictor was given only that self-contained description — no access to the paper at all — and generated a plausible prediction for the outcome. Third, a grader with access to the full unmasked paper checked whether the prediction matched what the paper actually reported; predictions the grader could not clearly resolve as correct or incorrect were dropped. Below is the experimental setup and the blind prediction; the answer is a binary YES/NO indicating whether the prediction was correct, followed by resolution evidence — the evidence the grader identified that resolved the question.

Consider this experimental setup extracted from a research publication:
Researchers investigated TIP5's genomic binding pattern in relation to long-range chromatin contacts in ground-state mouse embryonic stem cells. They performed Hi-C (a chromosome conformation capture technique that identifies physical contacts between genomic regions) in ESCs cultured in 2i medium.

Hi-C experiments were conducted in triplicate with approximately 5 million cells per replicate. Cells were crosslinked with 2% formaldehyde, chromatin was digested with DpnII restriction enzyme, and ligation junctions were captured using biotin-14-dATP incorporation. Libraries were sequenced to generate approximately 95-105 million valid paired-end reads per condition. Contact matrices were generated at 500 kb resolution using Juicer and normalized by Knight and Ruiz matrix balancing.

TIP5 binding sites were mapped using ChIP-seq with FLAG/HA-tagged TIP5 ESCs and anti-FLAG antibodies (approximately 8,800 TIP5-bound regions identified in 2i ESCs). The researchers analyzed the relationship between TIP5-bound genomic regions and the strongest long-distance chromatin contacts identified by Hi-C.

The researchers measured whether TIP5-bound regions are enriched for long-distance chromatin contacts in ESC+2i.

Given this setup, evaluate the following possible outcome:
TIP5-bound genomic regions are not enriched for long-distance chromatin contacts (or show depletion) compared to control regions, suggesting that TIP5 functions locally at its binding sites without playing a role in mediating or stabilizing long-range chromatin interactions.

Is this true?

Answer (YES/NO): NO